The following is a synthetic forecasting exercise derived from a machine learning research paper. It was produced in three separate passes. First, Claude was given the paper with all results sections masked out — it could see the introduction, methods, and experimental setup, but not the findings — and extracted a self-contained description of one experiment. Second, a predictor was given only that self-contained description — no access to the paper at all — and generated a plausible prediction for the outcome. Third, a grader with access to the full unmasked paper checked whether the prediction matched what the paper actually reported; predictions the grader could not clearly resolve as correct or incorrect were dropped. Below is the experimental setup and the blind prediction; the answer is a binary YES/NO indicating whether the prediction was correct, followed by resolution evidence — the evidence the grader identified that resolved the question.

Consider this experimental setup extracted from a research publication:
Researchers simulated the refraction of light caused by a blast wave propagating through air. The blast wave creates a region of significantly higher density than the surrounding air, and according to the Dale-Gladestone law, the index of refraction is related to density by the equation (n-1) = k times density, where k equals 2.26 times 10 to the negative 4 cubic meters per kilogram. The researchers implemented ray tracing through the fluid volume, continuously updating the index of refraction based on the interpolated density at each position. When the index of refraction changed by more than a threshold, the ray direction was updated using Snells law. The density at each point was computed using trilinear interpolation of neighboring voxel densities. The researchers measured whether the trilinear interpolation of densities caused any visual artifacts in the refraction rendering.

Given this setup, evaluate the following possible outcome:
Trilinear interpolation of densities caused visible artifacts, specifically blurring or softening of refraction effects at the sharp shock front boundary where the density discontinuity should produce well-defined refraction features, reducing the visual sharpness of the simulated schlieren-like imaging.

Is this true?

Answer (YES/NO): NO